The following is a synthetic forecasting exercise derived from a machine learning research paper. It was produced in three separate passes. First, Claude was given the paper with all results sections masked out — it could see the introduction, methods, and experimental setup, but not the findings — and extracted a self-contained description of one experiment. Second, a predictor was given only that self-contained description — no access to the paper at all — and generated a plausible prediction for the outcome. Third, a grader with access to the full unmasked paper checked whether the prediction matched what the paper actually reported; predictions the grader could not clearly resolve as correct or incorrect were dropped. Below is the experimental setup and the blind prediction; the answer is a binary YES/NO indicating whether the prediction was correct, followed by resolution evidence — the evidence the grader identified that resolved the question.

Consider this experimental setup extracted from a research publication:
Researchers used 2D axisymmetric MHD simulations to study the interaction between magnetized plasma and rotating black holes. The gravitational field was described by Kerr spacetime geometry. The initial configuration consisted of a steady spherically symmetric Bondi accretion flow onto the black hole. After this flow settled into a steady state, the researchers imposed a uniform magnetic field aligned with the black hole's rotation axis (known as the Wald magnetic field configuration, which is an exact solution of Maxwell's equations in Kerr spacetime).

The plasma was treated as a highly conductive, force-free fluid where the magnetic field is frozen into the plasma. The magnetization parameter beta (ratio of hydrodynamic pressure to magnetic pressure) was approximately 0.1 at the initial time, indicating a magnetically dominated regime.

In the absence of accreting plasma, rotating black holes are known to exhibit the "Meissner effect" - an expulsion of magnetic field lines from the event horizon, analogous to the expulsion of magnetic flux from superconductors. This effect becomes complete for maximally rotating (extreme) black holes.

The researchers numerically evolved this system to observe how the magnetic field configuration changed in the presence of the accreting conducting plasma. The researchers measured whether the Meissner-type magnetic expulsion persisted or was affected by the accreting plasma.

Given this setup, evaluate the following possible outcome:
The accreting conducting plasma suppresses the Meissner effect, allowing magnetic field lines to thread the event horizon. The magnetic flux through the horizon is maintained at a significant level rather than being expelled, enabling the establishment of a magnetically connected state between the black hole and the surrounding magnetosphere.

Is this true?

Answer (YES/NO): YES